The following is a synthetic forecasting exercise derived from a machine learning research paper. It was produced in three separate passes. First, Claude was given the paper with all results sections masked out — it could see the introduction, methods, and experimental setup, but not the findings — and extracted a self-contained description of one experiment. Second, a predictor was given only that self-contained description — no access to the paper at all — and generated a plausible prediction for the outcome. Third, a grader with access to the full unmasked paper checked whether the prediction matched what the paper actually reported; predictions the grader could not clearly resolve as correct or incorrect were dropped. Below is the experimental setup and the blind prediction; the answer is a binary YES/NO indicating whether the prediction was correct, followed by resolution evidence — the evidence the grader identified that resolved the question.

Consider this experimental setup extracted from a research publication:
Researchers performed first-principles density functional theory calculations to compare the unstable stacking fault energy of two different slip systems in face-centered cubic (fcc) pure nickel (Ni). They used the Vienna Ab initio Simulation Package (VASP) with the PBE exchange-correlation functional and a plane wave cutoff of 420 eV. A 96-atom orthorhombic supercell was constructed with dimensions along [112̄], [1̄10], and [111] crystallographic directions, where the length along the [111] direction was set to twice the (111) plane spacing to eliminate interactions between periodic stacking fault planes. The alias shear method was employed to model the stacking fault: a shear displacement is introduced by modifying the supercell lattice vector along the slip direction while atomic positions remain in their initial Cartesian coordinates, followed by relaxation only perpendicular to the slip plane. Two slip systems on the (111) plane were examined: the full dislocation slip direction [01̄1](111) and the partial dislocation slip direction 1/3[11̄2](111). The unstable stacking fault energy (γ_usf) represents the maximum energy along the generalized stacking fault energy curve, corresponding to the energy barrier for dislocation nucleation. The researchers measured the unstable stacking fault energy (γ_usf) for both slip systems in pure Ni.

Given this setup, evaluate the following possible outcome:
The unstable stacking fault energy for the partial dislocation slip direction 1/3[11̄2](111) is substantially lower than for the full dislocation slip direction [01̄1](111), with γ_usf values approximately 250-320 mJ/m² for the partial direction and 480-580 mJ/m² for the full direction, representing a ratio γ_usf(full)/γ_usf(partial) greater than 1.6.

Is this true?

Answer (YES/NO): NO